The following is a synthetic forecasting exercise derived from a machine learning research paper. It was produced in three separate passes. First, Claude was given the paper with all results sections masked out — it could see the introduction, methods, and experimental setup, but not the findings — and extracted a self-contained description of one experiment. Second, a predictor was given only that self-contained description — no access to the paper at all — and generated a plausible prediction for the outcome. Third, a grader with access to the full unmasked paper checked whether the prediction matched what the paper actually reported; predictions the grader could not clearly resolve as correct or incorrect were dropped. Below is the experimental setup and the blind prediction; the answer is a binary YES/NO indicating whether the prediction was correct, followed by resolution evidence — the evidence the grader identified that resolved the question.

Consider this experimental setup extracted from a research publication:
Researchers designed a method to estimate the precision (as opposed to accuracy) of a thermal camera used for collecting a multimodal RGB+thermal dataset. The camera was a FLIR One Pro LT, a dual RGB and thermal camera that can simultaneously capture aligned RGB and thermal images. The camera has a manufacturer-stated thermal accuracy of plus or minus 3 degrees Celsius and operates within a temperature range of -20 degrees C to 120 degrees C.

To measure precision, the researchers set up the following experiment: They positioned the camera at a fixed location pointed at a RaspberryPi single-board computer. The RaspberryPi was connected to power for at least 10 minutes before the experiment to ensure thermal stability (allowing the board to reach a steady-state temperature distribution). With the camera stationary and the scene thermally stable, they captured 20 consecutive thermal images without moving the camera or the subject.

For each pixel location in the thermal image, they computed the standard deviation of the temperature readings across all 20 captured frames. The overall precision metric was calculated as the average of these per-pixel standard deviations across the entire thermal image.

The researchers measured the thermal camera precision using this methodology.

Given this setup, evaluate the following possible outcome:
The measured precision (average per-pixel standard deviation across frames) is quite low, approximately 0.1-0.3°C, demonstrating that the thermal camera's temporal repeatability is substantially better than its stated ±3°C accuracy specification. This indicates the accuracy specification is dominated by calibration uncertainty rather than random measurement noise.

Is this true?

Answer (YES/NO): YES